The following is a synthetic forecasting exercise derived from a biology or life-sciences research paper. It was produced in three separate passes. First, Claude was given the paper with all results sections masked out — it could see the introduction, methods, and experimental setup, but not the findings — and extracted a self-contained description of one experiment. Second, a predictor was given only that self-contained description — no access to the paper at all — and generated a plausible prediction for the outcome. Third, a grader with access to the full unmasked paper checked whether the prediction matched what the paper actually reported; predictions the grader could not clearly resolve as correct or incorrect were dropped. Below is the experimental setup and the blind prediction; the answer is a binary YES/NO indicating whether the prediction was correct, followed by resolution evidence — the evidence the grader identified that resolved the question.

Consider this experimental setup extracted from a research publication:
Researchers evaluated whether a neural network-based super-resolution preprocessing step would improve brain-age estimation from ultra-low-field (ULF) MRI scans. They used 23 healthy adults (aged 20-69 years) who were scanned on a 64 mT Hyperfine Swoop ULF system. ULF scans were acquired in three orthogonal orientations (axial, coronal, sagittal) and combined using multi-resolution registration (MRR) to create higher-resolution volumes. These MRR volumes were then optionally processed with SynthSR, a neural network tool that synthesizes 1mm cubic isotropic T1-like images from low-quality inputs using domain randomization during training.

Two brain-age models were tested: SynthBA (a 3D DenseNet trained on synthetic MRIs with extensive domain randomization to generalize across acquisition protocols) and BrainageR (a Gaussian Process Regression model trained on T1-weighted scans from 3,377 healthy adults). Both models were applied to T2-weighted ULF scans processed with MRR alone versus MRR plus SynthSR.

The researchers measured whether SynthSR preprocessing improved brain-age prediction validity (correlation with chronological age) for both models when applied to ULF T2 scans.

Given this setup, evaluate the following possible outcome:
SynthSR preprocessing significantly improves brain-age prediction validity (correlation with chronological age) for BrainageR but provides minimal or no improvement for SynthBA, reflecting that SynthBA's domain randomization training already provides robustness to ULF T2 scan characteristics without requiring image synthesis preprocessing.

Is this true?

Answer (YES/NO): NO